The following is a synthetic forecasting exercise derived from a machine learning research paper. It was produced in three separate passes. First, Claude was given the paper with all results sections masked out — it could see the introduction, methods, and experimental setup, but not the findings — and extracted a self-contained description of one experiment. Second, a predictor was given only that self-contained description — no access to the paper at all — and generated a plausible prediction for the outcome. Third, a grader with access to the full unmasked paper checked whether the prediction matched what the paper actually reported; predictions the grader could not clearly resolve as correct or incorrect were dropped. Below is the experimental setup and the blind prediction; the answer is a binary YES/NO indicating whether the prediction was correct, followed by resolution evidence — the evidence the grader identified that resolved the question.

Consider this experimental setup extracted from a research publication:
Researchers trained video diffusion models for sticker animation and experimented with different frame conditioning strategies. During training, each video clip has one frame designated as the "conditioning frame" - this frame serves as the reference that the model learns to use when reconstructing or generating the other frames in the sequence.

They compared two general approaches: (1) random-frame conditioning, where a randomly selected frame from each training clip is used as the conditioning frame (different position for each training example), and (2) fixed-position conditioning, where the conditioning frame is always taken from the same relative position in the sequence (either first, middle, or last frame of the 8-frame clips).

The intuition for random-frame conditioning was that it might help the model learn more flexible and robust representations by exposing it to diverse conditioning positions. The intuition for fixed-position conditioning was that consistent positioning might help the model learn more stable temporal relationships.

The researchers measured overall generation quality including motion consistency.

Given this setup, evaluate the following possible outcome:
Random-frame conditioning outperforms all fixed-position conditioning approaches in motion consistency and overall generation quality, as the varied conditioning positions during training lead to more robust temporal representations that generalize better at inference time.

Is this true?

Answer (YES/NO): NO